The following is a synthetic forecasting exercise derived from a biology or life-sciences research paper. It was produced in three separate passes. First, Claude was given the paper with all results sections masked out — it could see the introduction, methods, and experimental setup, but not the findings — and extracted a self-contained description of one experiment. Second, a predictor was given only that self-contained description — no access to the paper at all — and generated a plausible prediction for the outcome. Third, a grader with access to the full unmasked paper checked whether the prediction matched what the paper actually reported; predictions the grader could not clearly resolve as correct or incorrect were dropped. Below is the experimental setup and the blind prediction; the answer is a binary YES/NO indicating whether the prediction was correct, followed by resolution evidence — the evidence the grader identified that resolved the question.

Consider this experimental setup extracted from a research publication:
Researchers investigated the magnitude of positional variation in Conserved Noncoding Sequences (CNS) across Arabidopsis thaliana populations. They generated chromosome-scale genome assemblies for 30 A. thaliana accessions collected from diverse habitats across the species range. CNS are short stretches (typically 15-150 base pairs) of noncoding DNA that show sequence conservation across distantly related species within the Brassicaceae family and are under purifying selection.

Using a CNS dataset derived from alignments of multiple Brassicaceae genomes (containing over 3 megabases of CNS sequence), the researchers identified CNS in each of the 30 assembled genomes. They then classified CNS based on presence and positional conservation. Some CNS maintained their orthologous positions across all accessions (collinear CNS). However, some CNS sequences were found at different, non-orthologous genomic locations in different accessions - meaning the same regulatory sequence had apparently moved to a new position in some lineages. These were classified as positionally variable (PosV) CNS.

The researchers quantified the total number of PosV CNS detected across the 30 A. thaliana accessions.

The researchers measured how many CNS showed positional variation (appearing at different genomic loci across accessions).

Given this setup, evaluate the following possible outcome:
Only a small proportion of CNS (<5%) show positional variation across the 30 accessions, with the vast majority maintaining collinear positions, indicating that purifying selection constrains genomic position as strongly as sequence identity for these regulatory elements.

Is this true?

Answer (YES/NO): NO